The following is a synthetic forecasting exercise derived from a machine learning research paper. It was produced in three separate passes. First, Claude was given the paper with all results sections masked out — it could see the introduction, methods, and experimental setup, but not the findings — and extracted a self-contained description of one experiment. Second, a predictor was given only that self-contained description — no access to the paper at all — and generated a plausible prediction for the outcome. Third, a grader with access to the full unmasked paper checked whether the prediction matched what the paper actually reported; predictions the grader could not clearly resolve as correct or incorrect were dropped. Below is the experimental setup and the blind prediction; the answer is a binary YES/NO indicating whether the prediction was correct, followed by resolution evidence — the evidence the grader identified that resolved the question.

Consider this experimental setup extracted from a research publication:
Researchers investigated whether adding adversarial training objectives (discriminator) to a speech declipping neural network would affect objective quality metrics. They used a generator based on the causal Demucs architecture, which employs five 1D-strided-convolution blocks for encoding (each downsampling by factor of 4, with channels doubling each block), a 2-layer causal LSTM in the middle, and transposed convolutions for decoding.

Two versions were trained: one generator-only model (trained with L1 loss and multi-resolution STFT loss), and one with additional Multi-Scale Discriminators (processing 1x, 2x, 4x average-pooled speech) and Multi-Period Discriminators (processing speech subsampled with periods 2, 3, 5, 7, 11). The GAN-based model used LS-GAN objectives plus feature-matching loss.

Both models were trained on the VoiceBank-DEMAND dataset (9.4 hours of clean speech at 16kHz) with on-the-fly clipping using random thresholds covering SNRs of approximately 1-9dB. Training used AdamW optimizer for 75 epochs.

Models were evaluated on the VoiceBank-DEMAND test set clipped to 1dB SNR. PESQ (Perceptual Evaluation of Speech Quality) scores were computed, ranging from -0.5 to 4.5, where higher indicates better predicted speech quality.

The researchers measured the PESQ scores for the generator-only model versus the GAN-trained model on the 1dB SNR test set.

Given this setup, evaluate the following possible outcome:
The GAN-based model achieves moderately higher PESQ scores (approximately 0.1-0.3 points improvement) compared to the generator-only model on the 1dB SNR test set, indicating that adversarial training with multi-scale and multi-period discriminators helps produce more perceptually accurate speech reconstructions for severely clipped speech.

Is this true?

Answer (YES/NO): NO